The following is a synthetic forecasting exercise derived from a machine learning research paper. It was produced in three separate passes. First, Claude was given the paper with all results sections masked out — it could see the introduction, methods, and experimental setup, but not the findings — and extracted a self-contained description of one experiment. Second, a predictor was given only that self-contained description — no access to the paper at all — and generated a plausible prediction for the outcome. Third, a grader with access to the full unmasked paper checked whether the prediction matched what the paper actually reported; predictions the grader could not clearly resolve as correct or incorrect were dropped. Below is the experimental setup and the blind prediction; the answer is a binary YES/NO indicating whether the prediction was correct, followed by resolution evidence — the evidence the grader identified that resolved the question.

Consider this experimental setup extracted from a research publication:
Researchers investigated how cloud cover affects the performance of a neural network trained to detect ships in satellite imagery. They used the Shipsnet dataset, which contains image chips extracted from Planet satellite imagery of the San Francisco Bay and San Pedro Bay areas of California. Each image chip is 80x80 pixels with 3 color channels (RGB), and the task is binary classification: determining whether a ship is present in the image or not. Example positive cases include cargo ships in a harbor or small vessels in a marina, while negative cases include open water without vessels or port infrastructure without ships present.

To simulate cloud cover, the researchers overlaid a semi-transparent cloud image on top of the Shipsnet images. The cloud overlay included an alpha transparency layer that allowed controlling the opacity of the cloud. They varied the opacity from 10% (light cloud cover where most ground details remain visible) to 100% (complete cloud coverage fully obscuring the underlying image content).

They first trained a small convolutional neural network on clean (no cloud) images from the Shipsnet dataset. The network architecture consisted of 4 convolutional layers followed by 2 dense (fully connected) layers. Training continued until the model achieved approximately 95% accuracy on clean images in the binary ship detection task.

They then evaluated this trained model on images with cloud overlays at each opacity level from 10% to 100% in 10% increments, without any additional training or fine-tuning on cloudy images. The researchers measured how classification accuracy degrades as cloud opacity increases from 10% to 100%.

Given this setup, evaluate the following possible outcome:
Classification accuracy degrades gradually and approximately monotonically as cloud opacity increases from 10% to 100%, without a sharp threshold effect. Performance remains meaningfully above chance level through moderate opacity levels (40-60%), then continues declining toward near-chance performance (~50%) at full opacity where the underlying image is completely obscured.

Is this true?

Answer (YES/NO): NO